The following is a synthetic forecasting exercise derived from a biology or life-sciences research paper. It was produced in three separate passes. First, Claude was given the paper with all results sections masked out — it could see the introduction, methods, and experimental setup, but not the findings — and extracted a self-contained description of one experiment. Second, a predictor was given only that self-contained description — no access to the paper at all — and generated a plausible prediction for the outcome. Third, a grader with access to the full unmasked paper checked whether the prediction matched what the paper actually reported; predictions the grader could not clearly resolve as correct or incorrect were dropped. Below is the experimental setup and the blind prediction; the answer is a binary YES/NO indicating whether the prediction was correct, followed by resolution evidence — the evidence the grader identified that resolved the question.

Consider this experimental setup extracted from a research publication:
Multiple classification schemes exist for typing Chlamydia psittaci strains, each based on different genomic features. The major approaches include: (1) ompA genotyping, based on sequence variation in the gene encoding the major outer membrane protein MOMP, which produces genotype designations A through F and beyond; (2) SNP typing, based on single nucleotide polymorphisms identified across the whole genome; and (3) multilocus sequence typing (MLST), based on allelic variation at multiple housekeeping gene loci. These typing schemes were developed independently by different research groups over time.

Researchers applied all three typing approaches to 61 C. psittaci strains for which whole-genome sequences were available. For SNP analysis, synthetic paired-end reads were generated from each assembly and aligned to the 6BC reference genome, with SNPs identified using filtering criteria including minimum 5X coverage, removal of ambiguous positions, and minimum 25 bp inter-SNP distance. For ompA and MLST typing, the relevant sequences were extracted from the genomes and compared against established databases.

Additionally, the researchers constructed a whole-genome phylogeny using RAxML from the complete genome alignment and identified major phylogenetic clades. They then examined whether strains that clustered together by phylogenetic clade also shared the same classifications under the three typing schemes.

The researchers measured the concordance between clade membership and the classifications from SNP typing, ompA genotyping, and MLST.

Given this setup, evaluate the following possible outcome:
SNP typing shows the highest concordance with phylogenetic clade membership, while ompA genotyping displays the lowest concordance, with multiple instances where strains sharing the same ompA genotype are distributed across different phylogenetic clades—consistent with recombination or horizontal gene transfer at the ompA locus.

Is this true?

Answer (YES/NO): NO